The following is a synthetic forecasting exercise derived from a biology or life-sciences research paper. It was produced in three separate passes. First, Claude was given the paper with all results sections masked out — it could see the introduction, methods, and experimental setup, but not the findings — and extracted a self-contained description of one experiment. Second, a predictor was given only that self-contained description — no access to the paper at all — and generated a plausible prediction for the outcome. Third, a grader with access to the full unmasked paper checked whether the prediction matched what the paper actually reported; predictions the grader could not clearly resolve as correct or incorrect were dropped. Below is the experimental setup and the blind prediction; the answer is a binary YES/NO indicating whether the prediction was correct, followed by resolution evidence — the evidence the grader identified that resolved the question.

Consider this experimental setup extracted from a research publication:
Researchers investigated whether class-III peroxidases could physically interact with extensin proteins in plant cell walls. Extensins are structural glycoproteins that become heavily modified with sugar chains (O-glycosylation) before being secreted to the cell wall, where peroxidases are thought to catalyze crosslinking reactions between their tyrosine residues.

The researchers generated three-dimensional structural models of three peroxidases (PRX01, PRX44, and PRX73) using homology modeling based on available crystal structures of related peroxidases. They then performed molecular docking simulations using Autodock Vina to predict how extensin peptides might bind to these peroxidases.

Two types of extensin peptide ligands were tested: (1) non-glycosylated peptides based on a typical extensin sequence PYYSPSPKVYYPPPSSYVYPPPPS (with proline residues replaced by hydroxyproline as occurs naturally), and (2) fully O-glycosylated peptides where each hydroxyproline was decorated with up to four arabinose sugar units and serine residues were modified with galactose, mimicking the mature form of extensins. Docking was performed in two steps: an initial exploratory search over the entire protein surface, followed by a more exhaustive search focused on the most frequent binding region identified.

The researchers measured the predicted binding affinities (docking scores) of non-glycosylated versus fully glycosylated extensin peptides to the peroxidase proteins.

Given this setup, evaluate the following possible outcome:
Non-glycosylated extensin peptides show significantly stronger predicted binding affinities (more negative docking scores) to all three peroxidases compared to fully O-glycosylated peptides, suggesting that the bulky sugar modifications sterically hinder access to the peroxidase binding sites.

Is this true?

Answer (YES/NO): YES